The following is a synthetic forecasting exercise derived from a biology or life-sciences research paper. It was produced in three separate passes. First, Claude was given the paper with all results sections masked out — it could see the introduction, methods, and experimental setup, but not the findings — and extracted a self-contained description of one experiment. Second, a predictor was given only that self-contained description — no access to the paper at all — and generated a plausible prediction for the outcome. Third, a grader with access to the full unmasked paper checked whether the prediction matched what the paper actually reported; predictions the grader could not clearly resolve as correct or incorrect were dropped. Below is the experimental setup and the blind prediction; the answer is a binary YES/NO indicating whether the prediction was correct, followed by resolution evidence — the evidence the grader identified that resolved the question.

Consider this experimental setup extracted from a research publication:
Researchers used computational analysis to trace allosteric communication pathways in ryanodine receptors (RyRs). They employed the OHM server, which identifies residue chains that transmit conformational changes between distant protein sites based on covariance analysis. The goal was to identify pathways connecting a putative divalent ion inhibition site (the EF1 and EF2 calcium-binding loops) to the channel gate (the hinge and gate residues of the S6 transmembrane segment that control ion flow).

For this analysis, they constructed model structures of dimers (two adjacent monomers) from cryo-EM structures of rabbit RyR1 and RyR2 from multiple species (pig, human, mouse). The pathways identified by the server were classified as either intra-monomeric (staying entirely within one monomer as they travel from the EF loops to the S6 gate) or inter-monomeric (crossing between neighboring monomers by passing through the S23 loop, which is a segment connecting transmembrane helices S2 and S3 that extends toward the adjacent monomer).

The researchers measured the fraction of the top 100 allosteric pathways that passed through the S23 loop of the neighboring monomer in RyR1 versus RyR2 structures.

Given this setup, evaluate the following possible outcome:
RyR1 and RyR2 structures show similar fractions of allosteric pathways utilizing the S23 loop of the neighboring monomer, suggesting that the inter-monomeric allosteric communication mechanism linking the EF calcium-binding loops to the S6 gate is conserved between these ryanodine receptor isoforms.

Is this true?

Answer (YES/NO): NO